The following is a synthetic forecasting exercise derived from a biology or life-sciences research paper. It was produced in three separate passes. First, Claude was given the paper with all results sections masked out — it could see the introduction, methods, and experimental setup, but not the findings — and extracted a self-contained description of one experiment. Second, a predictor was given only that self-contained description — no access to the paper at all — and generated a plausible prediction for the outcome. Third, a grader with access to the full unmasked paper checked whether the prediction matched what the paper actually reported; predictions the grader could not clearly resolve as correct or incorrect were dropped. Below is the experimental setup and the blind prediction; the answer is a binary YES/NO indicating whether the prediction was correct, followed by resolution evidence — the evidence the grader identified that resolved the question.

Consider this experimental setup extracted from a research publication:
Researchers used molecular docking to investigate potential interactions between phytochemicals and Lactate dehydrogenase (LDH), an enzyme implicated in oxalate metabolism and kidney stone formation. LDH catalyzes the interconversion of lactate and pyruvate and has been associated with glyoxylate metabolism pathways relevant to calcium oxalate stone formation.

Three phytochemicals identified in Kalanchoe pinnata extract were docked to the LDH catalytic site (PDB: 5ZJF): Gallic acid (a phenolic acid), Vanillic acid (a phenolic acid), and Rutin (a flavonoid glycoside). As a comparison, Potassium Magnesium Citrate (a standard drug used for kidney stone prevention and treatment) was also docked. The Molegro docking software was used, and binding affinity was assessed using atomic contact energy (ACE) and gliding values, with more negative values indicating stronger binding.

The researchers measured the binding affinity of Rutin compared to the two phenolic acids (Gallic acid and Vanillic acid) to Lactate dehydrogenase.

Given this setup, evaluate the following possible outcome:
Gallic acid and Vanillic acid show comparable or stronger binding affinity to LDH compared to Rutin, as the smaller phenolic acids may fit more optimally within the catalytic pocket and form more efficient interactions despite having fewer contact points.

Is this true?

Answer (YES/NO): NO